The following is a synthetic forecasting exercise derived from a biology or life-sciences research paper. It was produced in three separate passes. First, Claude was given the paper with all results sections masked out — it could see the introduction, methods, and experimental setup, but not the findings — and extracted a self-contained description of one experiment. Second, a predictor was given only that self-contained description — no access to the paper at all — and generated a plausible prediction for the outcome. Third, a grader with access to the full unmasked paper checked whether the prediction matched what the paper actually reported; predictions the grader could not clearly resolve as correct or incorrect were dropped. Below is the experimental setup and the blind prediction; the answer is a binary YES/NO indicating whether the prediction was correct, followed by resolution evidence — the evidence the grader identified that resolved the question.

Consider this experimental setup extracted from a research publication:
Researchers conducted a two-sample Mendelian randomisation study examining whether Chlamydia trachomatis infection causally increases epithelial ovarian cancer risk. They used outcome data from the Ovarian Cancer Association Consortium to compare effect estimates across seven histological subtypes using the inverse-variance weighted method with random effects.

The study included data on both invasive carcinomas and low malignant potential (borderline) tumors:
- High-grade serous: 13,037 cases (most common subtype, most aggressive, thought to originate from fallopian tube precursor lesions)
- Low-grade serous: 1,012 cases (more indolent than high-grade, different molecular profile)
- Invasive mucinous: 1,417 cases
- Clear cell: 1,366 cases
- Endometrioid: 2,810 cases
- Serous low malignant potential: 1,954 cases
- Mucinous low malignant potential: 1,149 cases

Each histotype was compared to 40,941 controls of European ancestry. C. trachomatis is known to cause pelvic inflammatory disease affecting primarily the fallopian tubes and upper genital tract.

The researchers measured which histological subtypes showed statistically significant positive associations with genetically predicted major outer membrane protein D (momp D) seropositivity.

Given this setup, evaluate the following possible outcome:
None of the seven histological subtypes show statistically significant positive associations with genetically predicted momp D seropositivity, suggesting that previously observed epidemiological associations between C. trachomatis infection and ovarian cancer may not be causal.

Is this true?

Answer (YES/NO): NO